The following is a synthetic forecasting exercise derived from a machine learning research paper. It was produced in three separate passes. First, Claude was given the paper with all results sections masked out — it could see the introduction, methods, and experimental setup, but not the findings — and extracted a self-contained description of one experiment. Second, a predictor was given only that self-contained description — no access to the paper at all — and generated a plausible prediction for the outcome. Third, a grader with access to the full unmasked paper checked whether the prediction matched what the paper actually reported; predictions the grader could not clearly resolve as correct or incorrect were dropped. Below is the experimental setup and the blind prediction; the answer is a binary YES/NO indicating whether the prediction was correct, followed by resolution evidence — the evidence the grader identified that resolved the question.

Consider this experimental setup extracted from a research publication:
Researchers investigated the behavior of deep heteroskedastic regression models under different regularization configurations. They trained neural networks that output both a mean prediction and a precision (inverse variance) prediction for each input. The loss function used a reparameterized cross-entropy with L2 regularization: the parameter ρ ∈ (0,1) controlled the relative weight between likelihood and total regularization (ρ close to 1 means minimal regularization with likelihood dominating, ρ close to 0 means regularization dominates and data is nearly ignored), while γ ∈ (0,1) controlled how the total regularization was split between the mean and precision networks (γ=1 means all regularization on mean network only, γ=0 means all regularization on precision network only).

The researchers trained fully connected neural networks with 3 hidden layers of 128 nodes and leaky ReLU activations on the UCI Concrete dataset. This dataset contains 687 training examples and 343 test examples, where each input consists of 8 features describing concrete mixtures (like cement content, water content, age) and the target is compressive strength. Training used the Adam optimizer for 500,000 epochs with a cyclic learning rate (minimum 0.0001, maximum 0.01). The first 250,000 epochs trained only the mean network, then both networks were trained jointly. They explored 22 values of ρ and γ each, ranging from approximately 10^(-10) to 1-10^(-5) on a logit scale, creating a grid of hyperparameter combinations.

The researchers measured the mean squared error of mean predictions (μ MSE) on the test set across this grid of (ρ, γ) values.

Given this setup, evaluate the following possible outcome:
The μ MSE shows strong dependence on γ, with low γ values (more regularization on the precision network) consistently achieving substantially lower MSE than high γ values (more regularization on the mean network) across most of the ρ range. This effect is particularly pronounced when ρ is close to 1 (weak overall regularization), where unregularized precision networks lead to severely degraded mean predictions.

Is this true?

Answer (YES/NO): NO